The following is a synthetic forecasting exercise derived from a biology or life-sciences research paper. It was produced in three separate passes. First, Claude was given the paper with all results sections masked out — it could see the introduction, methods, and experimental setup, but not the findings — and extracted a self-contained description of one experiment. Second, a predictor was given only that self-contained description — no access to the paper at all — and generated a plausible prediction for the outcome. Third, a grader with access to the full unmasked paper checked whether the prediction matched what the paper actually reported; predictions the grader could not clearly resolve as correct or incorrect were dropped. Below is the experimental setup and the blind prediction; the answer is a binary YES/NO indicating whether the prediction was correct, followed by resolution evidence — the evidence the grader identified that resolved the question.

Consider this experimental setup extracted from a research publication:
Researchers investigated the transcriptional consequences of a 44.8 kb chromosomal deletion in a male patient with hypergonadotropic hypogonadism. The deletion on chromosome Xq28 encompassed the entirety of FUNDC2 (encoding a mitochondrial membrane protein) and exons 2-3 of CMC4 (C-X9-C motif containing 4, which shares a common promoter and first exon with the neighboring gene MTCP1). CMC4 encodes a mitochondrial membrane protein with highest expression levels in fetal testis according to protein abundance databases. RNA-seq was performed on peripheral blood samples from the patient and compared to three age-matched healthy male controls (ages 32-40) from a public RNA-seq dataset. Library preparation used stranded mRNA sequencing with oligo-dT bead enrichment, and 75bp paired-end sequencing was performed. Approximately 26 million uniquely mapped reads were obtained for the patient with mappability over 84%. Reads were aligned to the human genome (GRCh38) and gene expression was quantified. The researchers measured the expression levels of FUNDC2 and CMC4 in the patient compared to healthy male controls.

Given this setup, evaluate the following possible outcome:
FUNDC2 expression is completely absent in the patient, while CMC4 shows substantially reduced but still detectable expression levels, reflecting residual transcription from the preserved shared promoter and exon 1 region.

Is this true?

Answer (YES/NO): NO